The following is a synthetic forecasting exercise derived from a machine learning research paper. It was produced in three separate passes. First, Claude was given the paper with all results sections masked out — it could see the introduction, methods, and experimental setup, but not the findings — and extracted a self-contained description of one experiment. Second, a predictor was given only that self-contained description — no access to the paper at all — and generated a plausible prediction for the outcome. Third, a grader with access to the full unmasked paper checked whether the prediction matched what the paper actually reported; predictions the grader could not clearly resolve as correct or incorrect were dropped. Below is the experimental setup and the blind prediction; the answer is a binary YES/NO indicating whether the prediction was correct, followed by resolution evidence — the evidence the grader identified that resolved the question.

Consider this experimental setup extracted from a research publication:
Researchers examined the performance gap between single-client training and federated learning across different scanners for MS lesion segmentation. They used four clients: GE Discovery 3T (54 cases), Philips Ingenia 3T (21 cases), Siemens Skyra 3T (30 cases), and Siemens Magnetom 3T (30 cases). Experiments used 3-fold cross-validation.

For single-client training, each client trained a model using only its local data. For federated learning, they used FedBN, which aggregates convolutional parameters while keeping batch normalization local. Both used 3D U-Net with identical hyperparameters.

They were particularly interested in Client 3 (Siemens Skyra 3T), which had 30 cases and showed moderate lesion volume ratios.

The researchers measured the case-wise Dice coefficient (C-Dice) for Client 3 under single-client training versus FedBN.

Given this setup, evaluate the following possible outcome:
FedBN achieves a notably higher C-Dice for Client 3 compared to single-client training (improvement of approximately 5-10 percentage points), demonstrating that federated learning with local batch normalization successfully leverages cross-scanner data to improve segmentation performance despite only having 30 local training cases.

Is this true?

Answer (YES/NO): YES